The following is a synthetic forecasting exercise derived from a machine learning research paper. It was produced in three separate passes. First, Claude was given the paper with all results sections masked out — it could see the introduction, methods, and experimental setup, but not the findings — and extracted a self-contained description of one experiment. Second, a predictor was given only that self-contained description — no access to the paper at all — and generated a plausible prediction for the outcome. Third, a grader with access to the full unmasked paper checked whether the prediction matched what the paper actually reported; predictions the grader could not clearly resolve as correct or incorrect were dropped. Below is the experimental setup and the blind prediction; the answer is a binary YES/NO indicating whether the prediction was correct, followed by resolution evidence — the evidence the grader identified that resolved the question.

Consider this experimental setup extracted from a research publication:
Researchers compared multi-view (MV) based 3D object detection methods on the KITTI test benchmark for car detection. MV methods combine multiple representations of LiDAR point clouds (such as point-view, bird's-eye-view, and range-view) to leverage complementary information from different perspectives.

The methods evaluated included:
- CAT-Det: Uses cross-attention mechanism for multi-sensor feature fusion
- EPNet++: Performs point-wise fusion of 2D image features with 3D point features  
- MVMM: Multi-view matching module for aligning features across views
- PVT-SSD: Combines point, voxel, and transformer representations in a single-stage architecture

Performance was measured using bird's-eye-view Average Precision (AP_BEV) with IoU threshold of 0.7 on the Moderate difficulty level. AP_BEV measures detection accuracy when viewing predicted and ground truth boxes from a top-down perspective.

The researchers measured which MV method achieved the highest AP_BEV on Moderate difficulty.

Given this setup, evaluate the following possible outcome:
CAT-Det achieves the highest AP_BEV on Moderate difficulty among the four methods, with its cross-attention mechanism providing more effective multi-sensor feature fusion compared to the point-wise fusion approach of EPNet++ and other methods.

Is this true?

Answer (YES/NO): NO